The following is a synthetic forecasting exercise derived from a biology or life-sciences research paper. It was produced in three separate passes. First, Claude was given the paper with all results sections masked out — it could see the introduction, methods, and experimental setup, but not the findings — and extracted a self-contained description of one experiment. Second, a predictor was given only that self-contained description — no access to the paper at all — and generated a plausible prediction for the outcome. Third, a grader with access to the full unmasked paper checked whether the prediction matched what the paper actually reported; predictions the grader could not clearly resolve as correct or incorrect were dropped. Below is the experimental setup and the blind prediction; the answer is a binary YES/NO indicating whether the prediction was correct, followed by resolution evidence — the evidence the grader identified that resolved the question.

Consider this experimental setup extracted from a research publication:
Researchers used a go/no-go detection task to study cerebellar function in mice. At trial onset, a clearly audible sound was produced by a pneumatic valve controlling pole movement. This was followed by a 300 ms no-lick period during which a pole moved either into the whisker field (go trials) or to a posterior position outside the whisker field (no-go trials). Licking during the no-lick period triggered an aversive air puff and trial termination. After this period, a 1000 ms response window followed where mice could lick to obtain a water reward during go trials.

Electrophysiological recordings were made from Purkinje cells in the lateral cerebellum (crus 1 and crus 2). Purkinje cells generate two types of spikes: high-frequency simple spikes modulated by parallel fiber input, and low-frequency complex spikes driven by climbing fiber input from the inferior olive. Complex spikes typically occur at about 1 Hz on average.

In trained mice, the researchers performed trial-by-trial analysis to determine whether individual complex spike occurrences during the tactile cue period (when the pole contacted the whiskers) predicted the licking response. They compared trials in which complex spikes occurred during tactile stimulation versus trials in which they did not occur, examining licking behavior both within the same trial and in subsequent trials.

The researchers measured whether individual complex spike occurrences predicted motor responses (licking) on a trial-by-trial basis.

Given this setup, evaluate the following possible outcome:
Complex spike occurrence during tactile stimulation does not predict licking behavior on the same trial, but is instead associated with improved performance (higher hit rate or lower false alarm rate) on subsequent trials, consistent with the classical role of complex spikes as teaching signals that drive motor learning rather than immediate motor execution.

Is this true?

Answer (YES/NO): NO